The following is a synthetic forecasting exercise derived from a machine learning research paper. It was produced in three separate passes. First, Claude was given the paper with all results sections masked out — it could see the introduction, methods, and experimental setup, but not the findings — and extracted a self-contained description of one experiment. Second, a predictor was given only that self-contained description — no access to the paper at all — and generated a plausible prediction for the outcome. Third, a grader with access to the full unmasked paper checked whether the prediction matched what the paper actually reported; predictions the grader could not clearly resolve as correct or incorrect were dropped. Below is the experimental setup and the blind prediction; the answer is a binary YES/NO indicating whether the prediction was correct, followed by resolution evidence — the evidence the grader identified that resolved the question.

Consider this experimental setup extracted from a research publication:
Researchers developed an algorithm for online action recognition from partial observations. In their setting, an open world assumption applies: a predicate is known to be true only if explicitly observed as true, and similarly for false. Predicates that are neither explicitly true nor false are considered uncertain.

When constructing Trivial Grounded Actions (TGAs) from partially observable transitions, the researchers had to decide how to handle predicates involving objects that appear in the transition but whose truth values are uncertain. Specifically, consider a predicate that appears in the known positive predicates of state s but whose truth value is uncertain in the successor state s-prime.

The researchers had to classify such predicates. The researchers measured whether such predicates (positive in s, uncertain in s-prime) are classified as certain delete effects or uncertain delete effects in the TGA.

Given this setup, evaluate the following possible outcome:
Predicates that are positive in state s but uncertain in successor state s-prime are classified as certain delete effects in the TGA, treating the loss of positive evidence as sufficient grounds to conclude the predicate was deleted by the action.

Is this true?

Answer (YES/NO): NO